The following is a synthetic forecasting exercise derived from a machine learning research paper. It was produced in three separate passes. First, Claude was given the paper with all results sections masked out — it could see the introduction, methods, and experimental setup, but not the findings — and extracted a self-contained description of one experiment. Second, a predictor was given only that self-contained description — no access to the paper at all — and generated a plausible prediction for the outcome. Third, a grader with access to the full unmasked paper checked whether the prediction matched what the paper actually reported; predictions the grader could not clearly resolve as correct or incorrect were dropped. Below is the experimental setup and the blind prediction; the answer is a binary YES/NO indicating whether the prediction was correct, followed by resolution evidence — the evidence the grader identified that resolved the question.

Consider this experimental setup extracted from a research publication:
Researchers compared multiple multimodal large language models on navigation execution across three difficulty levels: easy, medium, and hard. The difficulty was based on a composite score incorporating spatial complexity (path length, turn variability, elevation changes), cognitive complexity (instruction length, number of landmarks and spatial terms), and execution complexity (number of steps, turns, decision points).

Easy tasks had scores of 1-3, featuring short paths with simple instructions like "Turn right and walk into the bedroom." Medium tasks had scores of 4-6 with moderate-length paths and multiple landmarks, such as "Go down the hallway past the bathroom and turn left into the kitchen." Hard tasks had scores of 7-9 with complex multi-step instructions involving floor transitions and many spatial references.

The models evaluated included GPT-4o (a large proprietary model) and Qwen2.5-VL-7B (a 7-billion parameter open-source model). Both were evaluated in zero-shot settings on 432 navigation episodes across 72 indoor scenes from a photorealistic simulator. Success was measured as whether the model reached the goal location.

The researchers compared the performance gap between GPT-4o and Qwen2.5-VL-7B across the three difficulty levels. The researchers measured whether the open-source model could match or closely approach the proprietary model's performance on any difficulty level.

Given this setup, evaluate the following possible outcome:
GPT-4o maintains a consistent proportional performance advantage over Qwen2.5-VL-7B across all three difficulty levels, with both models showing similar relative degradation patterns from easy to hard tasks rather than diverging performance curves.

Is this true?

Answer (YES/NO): NO